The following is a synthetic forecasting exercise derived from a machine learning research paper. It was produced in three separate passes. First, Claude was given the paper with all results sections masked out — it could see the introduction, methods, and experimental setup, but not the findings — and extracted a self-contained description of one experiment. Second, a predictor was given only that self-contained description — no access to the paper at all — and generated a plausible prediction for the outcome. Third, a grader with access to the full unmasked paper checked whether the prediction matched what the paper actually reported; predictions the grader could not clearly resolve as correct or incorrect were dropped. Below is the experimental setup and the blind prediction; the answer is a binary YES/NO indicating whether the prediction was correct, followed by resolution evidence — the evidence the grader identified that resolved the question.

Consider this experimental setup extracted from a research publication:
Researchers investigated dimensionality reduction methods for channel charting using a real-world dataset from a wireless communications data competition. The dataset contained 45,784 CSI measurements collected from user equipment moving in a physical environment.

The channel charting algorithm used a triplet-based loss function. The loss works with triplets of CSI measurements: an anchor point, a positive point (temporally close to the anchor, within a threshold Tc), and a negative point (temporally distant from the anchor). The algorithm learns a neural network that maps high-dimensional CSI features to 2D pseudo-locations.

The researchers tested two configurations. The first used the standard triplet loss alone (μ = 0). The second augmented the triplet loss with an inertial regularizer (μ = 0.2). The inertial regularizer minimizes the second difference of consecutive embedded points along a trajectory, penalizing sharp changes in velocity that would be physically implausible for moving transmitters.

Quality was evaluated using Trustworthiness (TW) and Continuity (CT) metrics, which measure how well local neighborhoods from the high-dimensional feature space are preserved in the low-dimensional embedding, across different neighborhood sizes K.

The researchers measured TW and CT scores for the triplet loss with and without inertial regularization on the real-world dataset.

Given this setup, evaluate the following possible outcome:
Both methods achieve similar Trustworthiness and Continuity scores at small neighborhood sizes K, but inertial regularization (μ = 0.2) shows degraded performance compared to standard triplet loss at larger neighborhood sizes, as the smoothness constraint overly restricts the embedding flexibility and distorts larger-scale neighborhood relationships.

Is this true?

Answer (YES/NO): NO